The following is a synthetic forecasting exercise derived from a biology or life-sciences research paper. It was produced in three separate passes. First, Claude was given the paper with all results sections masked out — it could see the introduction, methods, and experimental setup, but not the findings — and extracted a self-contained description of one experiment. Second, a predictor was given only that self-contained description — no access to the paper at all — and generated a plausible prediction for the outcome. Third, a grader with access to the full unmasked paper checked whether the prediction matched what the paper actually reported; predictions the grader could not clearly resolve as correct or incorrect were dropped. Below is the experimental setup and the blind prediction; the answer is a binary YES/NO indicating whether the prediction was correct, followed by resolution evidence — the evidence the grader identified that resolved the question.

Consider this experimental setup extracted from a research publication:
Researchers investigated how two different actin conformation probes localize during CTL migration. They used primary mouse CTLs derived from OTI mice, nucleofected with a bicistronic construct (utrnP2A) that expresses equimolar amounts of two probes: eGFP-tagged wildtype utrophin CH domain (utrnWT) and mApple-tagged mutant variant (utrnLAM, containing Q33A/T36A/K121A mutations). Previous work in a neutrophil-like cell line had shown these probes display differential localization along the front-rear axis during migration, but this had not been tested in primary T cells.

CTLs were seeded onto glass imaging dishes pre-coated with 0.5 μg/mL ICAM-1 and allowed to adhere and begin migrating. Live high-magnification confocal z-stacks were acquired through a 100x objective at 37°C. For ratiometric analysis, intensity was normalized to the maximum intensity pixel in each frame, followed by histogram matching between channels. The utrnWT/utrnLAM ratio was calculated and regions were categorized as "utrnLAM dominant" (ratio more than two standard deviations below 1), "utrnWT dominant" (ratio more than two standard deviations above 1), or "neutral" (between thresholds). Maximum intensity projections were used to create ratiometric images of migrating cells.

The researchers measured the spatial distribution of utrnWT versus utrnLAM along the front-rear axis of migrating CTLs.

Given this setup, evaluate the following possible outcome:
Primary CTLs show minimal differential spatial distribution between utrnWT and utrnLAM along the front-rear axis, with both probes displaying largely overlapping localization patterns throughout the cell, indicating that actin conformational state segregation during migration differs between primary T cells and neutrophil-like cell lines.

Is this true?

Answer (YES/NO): NO